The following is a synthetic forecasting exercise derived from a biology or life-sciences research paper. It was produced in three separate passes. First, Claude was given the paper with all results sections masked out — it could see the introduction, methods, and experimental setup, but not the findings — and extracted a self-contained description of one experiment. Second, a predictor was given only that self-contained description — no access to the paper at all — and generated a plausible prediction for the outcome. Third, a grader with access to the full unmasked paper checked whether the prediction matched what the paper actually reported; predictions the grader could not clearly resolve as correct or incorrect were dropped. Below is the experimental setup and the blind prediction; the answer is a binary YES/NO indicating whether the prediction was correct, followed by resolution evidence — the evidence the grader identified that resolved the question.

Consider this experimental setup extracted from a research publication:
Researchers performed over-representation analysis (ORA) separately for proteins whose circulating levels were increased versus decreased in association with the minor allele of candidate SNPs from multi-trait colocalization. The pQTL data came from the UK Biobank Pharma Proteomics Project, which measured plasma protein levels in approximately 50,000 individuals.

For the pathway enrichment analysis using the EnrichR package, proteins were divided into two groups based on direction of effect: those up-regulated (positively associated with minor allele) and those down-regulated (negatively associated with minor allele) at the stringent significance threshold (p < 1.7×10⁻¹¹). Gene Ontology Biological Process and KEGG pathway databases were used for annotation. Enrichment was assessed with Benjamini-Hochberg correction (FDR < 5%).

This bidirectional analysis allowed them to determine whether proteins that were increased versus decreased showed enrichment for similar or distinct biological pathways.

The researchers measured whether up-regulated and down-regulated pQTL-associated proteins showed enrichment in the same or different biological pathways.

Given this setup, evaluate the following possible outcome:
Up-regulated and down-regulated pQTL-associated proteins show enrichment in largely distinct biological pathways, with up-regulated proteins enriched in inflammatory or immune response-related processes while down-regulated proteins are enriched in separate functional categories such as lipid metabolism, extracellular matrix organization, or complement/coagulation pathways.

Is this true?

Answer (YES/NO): NO